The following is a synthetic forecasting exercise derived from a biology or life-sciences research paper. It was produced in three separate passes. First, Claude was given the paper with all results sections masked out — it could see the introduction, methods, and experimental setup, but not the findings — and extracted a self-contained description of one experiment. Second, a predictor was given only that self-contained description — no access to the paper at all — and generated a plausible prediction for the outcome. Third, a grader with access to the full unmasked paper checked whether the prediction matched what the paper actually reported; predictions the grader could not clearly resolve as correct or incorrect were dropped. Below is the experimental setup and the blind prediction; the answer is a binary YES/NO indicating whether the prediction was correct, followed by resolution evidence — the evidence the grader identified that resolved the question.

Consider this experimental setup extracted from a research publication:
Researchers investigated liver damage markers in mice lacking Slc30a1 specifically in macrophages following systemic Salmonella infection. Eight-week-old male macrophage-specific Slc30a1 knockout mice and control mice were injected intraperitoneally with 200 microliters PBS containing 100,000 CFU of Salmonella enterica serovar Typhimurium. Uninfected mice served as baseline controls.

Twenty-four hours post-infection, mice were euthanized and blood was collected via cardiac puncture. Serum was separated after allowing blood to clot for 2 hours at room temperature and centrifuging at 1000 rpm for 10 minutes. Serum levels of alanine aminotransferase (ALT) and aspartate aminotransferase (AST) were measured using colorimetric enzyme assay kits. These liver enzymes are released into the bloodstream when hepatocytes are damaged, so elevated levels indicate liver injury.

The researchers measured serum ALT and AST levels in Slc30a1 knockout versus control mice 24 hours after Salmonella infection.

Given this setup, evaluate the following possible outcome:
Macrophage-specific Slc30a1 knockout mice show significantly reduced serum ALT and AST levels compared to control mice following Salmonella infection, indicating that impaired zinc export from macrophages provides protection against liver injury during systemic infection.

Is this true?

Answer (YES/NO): NO